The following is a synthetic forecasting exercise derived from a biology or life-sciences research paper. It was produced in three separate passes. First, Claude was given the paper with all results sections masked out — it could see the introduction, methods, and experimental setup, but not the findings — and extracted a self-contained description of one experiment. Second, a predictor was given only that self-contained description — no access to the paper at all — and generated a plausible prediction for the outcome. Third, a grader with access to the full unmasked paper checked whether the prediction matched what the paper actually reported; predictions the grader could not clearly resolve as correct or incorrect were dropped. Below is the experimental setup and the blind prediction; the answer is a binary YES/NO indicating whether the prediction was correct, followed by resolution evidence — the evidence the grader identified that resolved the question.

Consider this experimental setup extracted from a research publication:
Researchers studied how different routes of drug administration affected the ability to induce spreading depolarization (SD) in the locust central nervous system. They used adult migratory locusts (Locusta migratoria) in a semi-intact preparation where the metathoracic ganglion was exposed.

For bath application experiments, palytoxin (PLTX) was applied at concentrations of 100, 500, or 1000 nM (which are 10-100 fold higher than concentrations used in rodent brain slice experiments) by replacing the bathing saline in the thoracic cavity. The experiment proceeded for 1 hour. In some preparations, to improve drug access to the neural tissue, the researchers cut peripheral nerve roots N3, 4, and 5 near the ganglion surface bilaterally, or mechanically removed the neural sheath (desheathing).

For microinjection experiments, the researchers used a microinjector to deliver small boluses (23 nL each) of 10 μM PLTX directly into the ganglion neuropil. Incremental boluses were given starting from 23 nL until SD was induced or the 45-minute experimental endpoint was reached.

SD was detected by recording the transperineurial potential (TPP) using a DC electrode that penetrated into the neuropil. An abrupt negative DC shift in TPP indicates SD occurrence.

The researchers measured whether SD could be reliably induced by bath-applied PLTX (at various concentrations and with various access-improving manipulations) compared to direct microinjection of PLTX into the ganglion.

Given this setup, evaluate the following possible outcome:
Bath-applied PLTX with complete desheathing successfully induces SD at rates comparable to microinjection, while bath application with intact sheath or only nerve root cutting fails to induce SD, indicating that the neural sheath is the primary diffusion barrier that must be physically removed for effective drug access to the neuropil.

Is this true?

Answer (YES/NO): NO